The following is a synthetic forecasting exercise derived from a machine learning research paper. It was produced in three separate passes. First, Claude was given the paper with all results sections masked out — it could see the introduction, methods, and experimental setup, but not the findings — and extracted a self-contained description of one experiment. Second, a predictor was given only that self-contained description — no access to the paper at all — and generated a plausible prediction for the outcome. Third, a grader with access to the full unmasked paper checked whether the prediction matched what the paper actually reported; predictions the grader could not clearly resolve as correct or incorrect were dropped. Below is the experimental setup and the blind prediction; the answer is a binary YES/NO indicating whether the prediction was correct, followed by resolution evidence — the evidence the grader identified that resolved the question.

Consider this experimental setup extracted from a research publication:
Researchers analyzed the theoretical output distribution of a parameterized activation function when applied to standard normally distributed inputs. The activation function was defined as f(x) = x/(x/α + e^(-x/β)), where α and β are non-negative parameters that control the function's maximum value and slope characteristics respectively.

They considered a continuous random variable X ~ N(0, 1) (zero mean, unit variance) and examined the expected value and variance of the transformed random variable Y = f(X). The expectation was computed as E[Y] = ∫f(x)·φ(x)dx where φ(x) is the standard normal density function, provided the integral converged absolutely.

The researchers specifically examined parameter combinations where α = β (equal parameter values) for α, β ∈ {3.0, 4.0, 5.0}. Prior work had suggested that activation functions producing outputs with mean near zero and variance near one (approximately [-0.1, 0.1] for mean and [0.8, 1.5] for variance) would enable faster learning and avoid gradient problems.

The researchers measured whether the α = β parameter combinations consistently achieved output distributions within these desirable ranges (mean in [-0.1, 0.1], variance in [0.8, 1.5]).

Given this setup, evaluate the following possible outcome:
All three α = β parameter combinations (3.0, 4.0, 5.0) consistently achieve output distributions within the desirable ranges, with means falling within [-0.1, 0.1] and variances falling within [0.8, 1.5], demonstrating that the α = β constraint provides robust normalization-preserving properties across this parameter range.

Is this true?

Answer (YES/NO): NO